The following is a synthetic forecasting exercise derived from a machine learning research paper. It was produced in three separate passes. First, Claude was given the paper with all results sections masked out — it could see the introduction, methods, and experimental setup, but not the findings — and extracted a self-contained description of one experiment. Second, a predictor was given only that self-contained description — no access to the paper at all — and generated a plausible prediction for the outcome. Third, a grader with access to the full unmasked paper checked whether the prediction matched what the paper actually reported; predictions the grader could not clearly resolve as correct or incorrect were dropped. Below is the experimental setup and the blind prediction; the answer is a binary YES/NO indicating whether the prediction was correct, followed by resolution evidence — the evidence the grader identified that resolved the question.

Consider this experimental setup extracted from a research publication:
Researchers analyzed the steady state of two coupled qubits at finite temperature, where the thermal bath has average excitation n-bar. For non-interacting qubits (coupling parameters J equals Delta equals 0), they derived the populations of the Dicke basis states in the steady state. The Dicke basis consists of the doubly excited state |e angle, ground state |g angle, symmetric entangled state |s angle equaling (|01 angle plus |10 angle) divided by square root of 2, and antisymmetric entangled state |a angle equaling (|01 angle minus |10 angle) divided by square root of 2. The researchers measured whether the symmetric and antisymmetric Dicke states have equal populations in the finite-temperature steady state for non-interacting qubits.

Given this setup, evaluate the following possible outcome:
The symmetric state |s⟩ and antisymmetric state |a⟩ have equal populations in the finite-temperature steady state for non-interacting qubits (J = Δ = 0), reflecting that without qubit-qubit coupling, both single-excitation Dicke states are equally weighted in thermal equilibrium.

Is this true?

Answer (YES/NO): YES